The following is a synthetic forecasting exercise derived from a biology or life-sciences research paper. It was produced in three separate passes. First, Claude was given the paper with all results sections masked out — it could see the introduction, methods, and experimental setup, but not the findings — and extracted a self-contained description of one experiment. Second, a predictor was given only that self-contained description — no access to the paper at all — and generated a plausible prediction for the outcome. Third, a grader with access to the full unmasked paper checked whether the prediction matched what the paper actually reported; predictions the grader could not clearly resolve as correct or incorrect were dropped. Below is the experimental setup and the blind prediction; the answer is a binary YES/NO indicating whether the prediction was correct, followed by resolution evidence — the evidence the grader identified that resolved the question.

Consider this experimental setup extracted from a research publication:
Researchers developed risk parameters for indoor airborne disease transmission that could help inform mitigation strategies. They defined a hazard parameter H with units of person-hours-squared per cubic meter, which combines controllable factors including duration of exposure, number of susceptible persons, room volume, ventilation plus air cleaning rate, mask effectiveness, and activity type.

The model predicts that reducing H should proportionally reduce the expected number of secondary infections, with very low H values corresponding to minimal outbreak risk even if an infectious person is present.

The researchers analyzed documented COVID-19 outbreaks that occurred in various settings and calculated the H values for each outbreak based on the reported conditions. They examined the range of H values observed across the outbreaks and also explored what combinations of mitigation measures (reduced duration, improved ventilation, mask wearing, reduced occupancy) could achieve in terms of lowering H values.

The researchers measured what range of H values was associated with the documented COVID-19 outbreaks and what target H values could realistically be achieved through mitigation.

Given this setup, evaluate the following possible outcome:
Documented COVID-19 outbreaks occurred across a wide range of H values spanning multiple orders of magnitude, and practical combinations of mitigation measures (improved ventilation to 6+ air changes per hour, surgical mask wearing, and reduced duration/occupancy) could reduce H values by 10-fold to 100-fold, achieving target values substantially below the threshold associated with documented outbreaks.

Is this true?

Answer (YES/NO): NO